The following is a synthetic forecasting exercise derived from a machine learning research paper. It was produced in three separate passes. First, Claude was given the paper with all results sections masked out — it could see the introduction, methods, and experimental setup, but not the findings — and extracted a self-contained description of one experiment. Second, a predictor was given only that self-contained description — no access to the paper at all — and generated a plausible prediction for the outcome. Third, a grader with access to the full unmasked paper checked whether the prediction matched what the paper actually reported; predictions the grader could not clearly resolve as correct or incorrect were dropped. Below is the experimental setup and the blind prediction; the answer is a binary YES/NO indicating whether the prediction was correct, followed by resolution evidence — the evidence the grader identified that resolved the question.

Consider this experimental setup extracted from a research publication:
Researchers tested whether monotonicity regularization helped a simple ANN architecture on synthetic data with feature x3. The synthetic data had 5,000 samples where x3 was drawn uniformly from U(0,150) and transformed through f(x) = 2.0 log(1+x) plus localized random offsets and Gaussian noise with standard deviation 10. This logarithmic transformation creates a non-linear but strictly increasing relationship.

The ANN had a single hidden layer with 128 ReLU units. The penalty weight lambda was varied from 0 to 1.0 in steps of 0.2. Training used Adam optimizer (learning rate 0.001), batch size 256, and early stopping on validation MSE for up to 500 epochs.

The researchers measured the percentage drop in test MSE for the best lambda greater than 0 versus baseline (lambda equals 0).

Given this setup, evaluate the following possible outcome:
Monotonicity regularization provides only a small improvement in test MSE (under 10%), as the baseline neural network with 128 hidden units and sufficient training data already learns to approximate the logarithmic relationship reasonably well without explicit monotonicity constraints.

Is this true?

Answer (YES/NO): YES